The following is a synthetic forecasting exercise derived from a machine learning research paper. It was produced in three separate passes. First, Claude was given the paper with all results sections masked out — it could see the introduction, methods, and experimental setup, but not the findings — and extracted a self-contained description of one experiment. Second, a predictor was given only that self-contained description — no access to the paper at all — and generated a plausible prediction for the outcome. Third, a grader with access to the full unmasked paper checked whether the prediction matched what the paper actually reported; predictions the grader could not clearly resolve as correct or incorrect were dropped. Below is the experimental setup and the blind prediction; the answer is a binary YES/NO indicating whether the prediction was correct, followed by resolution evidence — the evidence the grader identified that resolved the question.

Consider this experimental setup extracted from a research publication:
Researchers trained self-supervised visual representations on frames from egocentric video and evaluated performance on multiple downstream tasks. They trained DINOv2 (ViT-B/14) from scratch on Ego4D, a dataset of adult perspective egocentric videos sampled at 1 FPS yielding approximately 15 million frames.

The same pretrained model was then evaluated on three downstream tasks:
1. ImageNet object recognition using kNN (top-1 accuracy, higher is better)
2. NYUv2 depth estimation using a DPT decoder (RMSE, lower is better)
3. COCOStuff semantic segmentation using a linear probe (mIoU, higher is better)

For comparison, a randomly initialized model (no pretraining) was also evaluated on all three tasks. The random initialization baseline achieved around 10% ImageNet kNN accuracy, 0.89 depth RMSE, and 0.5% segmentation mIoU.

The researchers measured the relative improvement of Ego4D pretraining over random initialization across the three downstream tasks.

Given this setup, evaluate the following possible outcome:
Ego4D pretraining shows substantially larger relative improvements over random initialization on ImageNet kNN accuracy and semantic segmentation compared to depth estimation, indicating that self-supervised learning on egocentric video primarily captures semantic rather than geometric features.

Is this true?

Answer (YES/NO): YES